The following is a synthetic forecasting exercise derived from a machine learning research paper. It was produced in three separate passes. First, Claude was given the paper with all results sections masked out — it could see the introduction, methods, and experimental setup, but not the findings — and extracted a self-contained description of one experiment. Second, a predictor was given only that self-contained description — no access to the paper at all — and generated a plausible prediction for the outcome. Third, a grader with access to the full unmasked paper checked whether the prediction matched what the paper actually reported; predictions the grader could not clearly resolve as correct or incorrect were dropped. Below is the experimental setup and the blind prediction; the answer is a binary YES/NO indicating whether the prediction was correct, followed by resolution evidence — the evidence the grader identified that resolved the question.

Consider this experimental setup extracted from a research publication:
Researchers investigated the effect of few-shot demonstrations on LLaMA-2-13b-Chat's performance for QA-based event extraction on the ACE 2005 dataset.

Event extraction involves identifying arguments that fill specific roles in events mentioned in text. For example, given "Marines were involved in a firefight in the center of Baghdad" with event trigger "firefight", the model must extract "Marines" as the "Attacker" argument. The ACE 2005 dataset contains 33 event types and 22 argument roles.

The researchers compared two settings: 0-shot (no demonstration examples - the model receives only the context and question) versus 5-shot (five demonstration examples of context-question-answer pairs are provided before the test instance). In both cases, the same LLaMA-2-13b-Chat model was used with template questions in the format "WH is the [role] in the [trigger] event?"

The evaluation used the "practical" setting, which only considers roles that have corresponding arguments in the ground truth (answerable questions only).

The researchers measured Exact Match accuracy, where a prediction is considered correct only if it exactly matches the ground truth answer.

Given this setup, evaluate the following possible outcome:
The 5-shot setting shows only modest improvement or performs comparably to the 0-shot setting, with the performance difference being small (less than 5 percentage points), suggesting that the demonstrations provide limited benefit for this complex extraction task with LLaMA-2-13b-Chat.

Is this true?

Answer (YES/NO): NO